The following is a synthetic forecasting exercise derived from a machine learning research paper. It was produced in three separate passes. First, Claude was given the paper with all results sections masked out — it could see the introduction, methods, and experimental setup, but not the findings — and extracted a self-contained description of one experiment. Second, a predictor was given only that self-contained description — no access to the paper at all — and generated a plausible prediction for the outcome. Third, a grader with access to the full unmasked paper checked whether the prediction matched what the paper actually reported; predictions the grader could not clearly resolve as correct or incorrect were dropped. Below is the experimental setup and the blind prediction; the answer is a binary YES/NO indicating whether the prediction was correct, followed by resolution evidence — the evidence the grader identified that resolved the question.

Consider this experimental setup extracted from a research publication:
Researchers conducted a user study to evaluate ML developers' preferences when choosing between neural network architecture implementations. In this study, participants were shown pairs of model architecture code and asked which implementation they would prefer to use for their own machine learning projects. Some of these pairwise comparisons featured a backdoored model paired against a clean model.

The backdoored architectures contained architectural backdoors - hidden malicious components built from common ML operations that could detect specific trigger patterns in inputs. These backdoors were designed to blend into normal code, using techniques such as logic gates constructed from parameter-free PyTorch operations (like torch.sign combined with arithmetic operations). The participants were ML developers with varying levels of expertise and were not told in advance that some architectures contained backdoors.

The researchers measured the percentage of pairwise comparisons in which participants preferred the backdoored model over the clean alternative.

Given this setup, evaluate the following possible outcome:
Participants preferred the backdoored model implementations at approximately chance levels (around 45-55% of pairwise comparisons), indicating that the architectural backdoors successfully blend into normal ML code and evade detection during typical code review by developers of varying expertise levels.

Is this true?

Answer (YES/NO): NO